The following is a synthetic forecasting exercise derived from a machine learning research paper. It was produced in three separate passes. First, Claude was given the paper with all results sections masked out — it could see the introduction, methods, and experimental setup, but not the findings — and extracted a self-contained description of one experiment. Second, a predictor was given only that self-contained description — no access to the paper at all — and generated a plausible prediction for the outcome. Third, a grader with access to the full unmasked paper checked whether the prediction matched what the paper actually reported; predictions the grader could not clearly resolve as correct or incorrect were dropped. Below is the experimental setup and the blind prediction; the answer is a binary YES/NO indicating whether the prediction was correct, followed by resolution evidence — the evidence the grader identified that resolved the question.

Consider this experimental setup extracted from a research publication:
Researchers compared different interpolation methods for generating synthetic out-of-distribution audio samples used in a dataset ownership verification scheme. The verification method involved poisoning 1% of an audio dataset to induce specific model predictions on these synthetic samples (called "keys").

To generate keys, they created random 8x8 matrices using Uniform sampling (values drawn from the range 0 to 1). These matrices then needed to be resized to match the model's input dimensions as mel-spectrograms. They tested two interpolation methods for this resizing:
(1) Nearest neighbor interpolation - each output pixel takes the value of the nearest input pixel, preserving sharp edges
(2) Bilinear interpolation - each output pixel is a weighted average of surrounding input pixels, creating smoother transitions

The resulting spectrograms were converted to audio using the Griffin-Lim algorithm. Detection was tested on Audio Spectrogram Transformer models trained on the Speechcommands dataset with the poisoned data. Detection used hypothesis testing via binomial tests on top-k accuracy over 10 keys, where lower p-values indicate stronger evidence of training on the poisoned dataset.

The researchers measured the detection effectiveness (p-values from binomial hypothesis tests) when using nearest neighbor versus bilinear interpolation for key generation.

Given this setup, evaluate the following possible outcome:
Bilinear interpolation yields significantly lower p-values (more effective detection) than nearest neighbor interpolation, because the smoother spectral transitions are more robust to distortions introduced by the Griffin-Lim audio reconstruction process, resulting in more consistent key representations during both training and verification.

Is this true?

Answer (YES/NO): YES